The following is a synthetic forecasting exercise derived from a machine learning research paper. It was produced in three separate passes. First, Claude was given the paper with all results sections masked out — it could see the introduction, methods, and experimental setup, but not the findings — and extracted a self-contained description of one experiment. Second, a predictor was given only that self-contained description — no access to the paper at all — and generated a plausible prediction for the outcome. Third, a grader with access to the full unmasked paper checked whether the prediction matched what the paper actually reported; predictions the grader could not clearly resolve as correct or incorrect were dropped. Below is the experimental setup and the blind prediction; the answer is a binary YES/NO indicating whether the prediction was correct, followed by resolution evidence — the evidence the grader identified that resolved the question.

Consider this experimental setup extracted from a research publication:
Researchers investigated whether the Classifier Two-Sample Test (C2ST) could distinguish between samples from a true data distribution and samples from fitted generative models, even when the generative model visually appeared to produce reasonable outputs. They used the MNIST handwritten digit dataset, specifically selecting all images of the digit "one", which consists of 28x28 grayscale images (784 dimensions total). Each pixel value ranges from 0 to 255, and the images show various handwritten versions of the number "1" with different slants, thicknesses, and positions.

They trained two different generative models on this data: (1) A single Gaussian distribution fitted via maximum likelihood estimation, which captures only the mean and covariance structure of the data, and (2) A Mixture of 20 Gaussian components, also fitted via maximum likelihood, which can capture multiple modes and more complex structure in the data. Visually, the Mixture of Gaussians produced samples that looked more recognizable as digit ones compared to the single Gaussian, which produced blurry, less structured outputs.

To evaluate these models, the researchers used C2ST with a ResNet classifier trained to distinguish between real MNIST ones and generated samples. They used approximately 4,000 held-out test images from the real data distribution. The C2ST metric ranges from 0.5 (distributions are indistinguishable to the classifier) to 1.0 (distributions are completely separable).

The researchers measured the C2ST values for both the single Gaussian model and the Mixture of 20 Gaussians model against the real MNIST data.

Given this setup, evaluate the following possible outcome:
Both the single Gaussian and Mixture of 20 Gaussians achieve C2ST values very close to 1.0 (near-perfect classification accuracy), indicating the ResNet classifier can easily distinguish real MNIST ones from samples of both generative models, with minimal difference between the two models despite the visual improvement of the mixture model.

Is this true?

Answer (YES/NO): YES